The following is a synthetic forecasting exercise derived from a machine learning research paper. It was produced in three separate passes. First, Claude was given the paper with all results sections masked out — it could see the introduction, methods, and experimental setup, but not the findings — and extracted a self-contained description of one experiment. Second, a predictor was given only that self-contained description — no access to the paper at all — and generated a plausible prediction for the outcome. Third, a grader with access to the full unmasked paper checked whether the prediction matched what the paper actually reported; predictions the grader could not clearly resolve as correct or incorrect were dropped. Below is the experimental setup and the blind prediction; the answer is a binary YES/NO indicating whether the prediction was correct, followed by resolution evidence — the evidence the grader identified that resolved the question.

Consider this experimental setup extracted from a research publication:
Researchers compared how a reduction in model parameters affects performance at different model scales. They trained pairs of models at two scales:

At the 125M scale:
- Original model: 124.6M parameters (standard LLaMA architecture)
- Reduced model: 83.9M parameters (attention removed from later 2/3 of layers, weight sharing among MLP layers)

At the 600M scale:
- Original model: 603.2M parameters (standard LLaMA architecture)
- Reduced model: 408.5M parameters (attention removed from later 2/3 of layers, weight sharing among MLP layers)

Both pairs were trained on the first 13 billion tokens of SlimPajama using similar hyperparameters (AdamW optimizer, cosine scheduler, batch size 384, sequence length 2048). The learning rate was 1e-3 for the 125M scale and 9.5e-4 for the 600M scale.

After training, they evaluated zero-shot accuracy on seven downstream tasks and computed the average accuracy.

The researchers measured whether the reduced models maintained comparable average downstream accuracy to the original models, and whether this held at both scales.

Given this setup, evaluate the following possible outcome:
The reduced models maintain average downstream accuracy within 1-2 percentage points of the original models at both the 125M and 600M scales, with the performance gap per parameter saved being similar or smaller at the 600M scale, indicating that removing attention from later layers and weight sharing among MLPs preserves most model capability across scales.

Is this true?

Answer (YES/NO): NO